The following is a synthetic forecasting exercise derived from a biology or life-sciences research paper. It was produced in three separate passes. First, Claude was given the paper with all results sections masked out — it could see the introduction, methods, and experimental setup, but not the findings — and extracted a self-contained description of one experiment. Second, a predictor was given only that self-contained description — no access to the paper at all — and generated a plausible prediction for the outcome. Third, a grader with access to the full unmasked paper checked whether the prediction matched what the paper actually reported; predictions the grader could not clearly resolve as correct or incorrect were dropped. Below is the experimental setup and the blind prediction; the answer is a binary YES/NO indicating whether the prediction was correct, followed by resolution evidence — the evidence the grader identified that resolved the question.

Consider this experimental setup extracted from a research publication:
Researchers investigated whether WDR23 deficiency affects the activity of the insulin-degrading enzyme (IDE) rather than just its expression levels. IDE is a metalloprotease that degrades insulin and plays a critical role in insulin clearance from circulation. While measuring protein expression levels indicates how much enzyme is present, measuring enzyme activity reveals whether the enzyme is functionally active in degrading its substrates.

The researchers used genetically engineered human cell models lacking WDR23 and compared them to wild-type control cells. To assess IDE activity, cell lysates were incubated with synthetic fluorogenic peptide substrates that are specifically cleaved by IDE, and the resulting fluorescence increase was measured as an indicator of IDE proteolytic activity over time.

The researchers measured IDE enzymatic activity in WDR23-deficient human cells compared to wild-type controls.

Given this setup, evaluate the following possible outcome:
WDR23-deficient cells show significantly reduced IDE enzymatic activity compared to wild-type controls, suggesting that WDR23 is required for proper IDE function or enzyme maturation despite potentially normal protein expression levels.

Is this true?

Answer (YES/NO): NO